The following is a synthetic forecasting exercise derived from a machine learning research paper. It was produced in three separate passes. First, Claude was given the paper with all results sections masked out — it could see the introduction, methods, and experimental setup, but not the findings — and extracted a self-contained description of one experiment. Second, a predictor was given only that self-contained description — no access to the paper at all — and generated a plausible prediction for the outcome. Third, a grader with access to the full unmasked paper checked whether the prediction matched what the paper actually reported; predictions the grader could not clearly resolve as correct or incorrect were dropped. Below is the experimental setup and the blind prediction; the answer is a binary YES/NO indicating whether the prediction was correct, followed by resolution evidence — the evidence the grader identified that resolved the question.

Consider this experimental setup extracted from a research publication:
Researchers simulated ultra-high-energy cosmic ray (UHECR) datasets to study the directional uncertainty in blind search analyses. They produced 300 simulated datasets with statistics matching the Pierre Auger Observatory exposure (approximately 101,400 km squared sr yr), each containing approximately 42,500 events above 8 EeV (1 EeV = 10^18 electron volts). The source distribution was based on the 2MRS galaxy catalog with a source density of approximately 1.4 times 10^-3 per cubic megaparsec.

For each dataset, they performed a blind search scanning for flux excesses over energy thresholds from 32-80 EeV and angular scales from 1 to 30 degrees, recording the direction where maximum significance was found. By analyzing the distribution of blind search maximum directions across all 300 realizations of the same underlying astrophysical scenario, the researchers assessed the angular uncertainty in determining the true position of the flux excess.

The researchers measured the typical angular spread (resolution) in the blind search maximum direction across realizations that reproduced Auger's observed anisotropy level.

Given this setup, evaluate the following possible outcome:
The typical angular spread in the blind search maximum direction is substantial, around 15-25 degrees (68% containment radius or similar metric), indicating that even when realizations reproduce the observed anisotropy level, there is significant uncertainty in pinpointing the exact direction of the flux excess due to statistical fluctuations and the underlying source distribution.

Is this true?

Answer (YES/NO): YES